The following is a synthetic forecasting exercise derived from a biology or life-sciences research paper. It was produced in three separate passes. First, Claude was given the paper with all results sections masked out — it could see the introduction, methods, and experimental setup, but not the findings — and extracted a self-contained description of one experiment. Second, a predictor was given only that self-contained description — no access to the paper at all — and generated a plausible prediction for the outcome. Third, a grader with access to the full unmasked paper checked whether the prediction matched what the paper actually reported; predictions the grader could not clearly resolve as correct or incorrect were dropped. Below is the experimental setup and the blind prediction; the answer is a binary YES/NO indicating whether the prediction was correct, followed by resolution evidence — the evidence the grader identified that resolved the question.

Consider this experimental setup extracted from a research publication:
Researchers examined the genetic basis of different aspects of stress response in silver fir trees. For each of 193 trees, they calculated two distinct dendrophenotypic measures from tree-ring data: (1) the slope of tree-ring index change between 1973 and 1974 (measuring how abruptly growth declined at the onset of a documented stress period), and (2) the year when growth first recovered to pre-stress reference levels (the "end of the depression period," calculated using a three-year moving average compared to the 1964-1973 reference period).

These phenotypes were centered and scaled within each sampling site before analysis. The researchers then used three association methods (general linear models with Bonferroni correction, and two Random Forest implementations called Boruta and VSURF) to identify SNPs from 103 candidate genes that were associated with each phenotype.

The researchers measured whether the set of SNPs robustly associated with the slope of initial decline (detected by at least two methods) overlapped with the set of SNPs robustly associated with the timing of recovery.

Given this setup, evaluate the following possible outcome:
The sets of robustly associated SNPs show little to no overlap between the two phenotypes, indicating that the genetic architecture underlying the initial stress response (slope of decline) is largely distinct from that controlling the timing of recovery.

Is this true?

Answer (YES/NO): YES